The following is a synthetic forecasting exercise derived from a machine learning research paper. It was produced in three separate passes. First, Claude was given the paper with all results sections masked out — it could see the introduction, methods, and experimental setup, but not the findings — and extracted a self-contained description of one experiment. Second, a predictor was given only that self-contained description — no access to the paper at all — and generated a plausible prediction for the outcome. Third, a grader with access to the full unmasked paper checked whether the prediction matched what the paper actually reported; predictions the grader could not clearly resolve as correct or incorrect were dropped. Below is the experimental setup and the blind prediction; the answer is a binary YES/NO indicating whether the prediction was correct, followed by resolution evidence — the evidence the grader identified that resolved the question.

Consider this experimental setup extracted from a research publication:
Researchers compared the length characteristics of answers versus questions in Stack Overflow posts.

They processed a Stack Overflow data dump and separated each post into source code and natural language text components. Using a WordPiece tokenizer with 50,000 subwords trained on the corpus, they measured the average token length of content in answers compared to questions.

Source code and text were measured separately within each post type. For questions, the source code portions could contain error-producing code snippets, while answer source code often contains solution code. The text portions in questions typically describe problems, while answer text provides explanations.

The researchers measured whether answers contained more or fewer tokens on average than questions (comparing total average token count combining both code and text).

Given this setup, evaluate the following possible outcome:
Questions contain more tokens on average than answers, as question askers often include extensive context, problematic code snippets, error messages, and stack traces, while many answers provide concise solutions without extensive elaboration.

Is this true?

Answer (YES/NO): YES